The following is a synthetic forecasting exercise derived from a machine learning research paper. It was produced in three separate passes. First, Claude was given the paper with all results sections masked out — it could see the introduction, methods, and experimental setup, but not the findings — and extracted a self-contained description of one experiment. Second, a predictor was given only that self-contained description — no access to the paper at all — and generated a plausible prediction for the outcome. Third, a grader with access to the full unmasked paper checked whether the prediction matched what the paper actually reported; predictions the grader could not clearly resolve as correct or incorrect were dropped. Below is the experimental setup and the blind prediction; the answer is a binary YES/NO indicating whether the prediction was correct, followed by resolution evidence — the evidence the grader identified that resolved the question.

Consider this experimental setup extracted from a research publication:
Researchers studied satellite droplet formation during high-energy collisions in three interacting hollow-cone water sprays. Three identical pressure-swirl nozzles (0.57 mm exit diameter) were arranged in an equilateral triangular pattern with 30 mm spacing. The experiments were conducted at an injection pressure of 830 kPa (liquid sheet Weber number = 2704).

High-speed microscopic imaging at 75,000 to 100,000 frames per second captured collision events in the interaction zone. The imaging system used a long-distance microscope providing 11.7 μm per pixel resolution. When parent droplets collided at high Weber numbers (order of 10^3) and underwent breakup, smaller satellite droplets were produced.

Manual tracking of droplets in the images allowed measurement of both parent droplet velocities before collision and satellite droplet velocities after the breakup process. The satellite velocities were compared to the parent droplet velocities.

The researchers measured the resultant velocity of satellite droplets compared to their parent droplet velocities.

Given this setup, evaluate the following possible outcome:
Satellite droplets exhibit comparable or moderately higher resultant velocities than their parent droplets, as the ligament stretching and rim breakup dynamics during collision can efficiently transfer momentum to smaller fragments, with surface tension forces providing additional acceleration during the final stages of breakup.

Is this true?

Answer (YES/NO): NO